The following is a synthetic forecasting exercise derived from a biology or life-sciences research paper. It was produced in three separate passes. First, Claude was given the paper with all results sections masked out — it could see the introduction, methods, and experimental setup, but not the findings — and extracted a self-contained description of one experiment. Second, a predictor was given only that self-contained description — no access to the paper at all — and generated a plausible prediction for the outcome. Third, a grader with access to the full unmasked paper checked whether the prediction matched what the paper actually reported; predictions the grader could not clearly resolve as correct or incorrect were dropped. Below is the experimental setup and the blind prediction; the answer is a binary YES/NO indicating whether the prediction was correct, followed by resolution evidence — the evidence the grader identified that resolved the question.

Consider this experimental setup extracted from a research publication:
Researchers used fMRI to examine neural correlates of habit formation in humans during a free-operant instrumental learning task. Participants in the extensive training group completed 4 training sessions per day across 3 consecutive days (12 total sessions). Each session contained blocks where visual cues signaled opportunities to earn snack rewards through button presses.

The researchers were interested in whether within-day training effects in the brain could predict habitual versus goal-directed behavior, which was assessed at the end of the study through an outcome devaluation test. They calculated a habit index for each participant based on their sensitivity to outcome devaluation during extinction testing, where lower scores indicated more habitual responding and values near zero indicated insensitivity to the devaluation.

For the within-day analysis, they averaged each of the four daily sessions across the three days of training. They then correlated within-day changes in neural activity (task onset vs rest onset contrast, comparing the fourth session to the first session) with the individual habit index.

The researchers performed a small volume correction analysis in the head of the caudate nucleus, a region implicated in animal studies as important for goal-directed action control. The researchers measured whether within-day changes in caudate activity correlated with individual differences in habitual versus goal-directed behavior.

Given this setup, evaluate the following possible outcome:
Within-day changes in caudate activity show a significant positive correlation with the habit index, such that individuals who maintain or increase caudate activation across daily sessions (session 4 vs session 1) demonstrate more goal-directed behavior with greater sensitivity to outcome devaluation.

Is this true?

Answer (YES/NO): YES